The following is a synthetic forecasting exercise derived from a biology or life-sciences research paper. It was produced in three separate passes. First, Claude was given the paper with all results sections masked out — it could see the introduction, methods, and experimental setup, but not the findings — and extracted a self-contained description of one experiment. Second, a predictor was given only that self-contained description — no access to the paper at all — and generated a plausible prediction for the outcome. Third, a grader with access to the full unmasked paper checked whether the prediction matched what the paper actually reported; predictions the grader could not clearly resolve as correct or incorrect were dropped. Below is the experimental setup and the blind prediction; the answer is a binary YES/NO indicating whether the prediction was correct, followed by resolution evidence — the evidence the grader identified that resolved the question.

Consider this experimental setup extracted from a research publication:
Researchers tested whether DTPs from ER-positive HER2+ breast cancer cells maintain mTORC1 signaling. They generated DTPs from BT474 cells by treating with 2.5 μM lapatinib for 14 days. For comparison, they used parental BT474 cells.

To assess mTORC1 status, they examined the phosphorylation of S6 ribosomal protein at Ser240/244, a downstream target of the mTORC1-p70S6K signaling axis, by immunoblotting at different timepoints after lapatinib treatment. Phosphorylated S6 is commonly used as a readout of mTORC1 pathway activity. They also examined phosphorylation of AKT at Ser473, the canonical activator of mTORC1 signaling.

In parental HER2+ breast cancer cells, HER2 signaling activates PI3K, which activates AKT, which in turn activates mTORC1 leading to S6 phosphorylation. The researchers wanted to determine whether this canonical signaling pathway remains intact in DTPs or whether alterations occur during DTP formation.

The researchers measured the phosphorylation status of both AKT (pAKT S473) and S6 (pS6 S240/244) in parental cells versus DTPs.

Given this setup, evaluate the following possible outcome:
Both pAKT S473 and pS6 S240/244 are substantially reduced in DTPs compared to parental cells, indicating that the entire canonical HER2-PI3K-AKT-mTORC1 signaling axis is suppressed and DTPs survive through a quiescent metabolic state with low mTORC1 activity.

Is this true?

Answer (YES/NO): NO